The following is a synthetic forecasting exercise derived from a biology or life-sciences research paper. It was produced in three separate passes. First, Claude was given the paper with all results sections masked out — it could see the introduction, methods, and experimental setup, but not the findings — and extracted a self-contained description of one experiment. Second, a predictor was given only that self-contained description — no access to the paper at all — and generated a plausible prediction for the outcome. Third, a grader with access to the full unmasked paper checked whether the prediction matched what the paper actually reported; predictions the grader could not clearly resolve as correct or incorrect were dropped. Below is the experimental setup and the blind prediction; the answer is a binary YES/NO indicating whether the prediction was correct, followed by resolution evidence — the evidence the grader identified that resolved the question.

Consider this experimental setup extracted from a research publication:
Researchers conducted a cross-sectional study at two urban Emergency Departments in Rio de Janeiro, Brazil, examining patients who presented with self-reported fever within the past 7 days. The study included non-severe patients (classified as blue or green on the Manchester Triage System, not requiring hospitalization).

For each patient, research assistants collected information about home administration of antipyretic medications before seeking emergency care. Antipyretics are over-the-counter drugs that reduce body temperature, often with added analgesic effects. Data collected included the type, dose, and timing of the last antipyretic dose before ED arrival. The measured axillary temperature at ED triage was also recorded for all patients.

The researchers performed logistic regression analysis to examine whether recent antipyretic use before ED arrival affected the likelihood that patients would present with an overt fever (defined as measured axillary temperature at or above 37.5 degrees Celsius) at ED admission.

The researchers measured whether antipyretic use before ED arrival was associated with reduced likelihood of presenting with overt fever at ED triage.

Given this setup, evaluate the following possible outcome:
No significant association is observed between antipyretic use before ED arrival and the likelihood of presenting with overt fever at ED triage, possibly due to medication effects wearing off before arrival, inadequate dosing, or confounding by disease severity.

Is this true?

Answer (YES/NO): YES